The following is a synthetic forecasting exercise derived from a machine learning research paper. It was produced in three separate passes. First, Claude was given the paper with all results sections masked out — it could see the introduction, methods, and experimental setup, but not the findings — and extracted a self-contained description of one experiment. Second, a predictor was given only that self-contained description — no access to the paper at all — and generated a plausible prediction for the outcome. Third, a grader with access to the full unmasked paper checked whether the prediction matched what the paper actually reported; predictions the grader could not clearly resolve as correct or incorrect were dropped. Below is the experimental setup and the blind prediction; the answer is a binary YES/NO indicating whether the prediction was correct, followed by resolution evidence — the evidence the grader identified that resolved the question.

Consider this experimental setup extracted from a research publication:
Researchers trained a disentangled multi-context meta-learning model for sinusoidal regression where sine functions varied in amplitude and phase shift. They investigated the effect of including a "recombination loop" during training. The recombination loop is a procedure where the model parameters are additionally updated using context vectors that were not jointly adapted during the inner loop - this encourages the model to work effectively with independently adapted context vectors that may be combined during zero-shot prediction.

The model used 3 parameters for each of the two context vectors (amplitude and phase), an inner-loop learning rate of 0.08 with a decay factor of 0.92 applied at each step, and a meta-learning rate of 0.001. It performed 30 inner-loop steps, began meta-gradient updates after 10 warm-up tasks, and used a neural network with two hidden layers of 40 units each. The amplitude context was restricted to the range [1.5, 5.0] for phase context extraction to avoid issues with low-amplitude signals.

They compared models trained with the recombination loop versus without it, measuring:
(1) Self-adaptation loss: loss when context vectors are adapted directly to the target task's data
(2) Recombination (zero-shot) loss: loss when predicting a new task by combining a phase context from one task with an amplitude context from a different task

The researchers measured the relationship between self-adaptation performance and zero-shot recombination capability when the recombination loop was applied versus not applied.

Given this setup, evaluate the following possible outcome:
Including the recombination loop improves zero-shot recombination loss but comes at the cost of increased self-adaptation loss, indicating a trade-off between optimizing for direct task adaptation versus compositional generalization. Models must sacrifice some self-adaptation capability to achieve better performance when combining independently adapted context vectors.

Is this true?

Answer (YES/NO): YES